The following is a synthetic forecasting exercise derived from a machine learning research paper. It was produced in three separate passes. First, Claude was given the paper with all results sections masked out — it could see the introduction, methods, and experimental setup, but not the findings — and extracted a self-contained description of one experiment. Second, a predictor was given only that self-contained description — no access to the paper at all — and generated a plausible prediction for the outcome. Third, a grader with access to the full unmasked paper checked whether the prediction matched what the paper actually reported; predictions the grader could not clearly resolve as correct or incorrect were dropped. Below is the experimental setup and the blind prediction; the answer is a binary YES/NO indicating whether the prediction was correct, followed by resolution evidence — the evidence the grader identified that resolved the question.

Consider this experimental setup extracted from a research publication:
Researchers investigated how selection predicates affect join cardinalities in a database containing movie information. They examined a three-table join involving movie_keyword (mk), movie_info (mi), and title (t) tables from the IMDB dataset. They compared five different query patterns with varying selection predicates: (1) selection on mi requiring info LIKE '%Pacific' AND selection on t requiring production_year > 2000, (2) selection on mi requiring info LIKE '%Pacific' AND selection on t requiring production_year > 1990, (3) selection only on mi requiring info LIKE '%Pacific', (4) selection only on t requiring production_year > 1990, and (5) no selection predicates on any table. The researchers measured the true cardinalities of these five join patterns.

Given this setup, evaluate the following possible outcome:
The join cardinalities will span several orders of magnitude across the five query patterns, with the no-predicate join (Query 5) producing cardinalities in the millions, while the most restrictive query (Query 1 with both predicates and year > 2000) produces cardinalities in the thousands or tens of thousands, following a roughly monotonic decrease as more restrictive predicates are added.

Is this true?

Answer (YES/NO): YES